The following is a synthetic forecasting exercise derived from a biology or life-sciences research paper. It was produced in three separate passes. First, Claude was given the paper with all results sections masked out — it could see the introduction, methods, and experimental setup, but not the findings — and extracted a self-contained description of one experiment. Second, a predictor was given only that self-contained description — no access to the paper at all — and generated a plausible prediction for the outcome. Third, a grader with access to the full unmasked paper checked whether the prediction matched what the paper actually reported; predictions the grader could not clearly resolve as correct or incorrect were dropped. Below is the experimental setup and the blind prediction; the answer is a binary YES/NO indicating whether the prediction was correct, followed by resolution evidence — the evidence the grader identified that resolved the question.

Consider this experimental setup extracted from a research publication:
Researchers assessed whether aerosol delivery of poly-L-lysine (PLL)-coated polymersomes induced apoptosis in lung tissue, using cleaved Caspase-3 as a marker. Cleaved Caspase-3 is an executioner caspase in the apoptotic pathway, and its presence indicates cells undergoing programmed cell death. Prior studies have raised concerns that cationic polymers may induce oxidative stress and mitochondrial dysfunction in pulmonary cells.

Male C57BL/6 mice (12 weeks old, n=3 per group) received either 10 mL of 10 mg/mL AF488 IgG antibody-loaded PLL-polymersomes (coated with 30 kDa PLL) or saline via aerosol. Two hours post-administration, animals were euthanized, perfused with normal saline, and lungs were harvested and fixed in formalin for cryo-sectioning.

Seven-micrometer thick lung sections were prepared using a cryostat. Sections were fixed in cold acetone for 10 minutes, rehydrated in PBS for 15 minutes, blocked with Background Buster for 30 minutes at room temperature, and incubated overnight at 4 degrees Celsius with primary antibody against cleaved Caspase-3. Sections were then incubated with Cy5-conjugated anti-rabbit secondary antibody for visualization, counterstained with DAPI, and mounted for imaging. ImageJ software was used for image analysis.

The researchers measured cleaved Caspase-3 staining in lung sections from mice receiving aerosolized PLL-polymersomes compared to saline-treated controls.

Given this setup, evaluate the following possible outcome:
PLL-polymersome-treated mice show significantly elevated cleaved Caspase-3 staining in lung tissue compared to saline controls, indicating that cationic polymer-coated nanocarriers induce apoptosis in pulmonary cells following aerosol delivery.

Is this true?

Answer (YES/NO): NO